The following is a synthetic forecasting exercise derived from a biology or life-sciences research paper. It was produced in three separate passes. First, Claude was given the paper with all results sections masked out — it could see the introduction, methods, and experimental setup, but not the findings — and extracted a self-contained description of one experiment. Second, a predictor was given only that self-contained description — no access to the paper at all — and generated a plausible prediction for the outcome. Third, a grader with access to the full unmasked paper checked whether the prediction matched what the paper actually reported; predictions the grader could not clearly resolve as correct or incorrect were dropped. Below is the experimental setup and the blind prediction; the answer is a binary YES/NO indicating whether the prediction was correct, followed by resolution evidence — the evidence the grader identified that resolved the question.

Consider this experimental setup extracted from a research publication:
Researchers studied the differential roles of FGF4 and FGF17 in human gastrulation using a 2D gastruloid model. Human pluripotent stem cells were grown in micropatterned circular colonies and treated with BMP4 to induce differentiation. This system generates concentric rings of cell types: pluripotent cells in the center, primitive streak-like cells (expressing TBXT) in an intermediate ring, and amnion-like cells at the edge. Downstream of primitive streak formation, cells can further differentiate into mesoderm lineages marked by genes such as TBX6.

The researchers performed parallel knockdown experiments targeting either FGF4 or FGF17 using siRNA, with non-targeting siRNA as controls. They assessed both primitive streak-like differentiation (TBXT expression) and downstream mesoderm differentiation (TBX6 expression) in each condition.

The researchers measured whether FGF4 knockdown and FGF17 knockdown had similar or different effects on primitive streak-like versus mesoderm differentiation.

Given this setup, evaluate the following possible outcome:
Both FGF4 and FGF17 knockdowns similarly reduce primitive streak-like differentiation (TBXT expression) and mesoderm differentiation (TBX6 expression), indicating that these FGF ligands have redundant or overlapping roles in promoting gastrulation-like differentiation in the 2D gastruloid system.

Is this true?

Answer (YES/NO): NO